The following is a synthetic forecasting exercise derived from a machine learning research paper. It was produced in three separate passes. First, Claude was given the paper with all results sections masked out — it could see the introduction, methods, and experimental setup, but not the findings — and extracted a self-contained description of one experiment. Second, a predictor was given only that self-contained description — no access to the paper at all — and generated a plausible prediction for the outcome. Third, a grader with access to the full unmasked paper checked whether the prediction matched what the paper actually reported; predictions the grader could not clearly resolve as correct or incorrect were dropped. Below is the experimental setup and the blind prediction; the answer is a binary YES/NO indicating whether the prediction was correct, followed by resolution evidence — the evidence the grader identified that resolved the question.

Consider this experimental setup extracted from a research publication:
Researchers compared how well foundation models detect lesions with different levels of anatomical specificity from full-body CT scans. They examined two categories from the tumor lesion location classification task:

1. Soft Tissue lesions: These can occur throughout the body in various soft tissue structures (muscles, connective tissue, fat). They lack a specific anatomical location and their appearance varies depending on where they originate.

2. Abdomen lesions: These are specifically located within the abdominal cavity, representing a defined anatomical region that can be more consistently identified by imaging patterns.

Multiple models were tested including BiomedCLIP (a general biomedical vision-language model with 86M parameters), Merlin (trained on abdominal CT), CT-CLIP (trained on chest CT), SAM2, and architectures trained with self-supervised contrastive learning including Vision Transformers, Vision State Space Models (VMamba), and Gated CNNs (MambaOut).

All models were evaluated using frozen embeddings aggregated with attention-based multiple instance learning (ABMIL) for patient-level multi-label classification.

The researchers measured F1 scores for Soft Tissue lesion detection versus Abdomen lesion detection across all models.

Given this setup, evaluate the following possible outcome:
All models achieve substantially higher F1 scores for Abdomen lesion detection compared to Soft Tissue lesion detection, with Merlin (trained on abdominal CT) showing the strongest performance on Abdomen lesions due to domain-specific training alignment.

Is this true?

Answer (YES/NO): NO